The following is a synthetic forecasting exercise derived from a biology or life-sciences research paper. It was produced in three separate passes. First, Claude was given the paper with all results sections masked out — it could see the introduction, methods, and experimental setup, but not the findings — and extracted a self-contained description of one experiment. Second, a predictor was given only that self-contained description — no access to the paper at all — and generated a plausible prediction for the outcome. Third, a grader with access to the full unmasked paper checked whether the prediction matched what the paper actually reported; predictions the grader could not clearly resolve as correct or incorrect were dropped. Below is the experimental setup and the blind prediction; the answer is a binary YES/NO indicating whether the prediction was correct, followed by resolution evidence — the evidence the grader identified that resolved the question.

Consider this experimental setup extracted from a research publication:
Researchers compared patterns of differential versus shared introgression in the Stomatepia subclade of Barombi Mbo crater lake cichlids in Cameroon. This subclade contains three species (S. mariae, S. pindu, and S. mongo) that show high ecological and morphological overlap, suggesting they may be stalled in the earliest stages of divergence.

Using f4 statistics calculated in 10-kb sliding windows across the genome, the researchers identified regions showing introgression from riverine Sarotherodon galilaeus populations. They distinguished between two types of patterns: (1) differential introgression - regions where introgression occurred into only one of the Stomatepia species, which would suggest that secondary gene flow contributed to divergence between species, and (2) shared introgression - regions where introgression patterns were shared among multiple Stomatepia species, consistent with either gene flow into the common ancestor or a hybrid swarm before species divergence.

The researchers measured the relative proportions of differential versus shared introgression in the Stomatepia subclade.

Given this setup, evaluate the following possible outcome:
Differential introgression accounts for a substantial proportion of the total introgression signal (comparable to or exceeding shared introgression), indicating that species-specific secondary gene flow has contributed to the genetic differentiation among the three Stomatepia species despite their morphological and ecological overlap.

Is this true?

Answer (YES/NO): NO